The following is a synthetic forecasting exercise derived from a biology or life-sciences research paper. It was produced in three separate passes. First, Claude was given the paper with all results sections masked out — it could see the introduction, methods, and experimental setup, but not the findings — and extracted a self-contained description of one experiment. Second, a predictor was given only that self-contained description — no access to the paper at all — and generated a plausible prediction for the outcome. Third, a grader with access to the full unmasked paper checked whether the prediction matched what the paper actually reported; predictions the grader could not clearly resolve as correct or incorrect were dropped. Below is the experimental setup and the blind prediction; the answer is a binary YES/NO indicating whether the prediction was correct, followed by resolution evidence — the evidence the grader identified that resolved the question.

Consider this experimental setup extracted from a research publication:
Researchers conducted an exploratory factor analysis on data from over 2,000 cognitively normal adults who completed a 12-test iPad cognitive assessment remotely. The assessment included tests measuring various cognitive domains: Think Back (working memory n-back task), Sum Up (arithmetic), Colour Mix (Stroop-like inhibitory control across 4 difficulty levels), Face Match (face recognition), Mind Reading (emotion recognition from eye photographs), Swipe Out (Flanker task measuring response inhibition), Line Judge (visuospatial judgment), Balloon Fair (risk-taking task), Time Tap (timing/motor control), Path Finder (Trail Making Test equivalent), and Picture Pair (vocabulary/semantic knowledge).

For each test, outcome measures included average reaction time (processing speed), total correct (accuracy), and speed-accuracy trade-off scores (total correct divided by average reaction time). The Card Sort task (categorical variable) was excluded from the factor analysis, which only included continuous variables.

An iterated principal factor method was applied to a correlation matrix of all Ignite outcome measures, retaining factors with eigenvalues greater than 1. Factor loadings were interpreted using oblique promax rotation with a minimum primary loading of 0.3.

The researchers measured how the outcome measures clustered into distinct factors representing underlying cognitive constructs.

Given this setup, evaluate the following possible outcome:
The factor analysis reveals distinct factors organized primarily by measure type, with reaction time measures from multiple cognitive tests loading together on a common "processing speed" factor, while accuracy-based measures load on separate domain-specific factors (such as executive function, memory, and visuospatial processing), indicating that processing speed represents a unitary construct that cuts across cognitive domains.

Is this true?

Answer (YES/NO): NO